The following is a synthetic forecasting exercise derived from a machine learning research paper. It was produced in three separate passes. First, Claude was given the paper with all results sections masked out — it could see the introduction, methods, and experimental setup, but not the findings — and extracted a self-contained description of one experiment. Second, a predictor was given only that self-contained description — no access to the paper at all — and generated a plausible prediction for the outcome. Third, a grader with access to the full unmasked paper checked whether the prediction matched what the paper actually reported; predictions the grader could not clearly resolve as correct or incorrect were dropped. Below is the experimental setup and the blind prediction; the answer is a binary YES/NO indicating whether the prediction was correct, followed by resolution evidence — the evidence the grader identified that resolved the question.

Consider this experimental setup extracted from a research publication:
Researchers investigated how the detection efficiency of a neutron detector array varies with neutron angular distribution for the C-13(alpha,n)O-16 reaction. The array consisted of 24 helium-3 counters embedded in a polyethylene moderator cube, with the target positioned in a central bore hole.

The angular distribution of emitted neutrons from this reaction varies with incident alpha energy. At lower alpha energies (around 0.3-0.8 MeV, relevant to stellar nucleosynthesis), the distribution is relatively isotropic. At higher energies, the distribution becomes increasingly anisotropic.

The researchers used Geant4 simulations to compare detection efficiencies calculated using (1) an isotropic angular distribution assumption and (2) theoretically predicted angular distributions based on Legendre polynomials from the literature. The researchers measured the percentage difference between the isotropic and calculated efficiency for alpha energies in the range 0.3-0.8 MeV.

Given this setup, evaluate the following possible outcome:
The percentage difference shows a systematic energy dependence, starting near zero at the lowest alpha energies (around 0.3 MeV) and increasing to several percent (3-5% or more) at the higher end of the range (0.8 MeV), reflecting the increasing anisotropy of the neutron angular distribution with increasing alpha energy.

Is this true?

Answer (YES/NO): NO